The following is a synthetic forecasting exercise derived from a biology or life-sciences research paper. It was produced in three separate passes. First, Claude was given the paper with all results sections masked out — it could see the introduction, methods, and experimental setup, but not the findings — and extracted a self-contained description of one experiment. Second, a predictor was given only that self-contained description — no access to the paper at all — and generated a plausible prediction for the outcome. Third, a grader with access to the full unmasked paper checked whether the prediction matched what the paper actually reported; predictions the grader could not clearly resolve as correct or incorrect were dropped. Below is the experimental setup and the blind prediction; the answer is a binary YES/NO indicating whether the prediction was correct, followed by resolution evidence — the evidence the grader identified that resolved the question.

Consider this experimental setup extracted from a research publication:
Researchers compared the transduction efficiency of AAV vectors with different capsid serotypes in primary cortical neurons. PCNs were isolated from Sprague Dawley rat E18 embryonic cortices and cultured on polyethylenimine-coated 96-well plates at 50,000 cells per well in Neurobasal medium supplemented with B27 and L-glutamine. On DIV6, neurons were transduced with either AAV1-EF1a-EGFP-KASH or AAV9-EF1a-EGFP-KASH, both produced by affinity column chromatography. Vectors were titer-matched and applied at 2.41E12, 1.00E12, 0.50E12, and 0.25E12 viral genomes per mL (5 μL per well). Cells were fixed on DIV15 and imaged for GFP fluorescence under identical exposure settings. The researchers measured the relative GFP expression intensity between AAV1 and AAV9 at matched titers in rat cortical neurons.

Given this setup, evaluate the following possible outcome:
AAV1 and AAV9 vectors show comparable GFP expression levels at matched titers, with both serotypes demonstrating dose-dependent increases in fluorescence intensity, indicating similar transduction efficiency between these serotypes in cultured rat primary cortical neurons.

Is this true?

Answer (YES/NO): NO